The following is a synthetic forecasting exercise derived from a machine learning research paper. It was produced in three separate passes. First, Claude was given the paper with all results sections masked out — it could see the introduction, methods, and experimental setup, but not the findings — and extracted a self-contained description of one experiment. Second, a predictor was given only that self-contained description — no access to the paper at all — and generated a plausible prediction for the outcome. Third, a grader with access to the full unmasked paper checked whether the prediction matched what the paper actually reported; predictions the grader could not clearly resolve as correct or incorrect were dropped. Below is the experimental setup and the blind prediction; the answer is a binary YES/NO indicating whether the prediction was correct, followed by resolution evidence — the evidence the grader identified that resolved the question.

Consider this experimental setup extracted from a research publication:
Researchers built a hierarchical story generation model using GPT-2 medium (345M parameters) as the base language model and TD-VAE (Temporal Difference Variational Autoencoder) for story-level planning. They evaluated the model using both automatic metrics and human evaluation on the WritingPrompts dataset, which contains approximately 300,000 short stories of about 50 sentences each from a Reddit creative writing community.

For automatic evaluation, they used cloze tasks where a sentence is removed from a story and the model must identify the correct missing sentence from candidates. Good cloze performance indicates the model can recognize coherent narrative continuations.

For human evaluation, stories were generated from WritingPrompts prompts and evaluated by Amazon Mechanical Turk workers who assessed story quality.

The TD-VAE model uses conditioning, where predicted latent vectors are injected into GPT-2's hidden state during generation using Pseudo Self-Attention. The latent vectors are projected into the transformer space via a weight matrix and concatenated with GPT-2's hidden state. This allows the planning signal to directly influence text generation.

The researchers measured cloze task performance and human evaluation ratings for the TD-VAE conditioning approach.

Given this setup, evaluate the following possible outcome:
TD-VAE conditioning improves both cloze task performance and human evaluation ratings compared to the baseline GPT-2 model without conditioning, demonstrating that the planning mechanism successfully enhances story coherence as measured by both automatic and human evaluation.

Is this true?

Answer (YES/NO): NO